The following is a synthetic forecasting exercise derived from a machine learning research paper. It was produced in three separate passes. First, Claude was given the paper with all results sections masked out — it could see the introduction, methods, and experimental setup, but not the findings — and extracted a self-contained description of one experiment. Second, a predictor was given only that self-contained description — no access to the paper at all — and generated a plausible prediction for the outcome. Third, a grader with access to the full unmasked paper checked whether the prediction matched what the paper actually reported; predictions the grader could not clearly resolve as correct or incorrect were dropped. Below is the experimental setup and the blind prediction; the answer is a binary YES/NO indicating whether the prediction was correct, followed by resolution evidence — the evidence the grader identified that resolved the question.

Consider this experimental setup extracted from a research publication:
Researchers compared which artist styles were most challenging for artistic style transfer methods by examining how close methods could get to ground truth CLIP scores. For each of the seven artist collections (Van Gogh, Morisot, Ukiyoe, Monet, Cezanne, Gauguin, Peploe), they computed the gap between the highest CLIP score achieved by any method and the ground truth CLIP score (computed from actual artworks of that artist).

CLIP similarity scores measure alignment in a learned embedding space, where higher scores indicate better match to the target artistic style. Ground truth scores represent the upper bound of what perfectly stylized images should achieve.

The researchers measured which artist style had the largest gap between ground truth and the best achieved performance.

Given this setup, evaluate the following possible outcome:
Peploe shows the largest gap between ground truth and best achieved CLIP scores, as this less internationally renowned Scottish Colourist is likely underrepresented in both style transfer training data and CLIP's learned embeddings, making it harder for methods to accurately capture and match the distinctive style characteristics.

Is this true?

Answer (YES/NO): NO